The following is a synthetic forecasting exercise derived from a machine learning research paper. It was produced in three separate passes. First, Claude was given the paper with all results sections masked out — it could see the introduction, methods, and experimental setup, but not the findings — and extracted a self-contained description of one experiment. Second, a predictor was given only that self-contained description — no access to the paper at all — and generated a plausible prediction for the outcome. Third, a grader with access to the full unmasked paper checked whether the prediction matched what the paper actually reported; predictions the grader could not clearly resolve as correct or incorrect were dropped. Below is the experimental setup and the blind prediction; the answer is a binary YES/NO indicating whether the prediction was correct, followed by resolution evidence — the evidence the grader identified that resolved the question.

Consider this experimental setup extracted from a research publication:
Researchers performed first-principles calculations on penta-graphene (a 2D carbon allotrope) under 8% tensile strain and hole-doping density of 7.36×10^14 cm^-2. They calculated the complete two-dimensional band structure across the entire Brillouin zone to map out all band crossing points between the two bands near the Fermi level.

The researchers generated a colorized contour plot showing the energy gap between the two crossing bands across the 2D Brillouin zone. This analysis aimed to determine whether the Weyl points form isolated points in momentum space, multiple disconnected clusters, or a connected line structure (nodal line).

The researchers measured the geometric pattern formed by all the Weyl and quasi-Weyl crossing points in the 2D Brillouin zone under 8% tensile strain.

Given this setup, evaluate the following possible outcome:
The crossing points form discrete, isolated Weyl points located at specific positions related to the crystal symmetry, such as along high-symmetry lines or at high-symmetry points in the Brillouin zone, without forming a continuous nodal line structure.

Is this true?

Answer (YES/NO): NO